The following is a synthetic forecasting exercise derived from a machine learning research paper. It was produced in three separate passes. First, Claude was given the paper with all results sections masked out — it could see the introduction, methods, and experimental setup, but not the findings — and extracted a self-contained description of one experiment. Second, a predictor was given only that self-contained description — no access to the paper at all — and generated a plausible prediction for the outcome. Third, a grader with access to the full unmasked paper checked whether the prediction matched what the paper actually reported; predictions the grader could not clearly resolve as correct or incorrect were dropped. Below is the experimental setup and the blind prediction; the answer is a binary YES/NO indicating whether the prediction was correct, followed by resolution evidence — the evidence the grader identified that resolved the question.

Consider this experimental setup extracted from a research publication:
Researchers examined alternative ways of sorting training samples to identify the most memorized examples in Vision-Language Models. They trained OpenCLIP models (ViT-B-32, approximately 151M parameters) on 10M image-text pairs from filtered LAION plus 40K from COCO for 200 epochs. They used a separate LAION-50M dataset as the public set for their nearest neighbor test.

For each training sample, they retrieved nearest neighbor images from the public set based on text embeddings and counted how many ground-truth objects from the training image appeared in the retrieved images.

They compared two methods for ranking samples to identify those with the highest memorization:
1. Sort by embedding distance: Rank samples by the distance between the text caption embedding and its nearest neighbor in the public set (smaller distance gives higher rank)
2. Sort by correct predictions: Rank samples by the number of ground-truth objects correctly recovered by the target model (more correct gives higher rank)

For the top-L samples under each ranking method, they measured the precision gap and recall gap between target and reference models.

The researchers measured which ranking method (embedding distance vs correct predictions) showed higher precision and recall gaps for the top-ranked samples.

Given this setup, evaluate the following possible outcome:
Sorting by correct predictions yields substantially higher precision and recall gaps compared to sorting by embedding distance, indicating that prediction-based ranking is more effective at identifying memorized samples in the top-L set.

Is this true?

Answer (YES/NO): YES